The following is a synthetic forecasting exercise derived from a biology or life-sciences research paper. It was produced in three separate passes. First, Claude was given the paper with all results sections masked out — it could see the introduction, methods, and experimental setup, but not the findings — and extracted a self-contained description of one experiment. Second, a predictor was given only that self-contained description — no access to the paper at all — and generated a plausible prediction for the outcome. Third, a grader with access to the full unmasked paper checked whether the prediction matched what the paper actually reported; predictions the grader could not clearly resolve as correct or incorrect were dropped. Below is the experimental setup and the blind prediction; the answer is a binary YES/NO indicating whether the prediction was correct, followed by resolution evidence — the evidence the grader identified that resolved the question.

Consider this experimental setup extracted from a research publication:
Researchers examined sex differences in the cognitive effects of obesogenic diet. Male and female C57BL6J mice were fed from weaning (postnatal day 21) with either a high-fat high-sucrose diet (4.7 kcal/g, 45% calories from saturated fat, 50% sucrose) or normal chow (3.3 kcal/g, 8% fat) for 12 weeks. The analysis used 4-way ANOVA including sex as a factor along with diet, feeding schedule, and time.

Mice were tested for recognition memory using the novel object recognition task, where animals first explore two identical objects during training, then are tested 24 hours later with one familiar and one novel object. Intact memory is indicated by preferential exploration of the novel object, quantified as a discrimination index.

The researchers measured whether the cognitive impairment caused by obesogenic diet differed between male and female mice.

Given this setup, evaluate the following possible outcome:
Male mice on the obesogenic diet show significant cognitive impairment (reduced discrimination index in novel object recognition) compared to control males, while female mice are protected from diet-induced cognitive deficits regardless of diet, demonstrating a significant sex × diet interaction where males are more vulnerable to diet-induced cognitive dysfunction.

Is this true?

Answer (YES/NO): NO